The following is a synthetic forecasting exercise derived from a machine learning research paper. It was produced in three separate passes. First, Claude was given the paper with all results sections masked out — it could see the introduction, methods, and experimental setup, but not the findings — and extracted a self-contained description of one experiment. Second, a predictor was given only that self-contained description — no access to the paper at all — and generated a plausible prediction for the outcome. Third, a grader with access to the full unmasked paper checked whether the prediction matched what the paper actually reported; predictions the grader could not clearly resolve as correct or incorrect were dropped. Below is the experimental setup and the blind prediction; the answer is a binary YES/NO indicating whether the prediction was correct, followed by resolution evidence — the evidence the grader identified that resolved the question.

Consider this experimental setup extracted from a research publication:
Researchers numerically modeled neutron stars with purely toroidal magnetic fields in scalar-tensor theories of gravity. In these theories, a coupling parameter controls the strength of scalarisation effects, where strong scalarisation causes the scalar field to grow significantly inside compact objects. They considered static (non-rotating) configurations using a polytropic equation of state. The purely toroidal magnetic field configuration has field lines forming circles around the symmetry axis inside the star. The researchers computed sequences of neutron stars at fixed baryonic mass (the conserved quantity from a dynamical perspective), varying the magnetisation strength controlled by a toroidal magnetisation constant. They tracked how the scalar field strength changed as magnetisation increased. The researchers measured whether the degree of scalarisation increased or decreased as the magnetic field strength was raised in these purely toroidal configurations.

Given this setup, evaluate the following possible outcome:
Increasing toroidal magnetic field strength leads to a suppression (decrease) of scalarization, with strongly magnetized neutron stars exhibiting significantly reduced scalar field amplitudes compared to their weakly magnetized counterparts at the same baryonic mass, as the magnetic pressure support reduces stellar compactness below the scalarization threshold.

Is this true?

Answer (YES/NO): NO